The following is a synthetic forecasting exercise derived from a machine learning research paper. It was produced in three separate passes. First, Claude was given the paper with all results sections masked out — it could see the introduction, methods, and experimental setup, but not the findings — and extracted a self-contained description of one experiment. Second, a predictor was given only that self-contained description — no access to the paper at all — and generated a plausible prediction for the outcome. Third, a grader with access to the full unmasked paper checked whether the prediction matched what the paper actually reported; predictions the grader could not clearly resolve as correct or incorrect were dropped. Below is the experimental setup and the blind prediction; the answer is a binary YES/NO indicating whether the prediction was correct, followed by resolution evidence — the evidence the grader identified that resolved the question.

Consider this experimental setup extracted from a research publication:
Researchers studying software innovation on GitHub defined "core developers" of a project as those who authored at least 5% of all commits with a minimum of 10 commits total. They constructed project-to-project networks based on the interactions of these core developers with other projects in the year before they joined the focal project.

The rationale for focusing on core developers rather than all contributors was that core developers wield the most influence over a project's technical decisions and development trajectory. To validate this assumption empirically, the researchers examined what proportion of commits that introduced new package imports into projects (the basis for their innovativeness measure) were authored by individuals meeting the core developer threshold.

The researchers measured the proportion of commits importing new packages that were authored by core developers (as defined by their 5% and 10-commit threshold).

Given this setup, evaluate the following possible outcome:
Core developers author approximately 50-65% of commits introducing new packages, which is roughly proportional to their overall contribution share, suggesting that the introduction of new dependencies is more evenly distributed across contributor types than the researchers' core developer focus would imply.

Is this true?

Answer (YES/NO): NO